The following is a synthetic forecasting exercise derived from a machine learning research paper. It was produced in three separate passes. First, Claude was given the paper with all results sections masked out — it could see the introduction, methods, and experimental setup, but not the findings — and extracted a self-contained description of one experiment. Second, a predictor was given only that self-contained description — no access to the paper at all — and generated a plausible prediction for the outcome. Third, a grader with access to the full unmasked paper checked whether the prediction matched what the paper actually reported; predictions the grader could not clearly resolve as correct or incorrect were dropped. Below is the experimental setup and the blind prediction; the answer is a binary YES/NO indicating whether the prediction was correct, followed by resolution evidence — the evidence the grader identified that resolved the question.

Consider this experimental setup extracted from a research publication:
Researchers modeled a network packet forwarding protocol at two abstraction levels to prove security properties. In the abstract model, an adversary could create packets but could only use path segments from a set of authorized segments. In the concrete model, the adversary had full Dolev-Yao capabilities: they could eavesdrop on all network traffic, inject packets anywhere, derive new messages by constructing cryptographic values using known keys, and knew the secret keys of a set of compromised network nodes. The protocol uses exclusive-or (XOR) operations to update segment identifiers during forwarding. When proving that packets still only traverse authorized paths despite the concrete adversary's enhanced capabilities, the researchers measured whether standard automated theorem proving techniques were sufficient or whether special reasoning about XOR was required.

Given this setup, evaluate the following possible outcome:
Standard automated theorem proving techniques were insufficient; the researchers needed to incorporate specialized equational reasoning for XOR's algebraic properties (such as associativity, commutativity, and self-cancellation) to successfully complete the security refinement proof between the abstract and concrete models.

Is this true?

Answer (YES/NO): YES